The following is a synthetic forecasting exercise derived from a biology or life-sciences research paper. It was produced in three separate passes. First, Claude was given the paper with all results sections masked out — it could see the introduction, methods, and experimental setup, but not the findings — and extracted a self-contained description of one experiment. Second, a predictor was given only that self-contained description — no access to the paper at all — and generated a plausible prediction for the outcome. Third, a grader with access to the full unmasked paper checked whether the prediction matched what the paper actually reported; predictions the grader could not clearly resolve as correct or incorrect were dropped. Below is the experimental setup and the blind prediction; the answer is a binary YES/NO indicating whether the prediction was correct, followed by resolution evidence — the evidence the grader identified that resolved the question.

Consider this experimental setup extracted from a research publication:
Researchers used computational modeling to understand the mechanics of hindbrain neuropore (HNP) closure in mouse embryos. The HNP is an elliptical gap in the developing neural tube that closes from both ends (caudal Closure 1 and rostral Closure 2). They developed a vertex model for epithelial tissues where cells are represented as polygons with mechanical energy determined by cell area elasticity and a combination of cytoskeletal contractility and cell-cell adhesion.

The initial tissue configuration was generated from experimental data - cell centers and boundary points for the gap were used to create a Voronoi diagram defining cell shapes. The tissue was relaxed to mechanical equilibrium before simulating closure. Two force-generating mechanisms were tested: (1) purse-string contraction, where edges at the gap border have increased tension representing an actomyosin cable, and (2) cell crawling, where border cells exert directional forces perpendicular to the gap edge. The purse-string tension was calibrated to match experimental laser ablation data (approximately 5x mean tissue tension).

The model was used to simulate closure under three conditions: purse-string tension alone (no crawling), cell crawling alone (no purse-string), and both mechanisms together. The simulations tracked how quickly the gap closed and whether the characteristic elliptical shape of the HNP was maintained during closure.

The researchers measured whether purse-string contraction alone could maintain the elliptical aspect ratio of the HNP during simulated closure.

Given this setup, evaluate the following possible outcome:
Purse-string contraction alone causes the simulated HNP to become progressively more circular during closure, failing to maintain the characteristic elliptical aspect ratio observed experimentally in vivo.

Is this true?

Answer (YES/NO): YES